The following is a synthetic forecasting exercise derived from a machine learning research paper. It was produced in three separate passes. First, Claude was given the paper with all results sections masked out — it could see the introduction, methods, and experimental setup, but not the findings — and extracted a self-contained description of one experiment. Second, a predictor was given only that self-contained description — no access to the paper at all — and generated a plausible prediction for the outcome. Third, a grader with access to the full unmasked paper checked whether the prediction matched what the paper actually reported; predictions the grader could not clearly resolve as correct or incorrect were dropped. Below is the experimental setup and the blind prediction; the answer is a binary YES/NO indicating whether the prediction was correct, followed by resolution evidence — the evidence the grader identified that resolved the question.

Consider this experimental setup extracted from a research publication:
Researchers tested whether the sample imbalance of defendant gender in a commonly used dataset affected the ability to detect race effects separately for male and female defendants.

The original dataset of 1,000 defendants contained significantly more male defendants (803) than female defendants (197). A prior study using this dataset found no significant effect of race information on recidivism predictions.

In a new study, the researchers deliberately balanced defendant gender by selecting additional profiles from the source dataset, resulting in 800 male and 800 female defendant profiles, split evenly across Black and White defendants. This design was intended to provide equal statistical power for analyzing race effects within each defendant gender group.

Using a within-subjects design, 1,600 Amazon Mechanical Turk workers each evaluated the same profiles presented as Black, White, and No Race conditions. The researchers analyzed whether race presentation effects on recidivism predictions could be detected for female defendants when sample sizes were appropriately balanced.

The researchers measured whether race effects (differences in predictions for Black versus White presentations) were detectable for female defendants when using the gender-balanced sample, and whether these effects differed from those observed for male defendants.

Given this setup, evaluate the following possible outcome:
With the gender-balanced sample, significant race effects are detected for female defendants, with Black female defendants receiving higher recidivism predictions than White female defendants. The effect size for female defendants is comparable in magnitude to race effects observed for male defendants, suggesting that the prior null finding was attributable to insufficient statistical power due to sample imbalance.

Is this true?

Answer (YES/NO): NO